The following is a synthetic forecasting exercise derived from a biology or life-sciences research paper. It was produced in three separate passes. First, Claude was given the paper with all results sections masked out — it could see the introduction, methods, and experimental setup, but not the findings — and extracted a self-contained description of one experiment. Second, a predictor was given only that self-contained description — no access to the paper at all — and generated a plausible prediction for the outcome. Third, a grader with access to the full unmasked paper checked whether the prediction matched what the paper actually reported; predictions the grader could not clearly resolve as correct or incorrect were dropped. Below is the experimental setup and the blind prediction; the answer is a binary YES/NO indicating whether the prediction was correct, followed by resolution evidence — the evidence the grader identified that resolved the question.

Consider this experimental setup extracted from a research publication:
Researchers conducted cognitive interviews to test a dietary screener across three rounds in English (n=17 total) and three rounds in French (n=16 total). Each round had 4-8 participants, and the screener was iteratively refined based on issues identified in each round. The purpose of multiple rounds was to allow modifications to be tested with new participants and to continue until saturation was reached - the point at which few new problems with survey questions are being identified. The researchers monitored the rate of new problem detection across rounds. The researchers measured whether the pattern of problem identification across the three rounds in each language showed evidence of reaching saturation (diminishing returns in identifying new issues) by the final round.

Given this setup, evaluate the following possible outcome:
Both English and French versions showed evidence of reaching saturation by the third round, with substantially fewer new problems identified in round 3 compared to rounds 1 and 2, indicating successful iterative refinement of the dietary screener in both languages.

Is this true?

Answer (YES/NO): YES